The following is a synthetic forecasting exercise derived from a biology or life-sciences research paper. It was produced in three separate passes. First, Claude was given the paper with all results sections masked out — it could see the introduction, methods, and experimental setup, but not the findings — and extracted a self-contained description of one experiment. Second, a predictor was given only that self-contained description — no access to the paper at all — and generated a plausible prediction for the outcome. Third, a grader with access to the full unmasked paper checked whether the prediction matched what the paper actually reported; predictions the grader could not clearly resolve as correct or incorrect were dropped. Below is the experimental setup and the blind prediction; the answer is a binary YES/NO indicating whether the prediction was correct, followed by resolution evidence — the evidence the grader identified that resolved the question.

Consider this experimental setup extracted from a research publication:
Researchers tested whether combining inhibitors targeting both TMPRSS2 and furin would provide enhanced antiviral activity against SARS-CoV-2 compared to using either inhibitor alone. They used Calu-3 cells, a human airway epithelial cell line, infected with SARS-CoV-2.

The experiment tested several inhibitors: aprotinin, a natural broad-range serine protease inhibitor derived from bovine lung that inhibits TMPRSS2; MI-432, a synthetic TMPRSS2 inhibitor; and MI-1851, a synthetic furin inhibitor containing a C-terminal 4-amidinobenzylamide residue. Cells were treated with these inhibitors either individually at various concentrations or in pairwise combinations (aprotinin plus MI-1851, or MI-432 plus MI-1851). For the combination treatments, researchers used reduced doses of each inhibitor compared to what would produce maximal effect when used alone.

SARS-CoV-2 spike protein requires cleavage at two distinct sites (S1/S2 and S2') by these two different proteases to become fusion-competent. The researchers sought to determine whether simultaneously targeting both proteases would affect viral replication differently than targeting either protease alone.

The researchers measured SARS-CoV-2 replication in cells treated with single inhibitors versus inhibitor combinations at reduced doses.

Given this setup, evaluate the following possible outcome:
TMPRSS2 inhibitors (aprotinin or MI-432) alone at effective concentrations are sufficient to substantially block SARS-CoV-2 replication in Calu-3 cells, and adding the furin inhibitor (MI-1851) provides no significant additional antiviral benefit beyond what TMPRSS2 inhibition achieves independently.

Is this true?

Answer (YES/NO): NO